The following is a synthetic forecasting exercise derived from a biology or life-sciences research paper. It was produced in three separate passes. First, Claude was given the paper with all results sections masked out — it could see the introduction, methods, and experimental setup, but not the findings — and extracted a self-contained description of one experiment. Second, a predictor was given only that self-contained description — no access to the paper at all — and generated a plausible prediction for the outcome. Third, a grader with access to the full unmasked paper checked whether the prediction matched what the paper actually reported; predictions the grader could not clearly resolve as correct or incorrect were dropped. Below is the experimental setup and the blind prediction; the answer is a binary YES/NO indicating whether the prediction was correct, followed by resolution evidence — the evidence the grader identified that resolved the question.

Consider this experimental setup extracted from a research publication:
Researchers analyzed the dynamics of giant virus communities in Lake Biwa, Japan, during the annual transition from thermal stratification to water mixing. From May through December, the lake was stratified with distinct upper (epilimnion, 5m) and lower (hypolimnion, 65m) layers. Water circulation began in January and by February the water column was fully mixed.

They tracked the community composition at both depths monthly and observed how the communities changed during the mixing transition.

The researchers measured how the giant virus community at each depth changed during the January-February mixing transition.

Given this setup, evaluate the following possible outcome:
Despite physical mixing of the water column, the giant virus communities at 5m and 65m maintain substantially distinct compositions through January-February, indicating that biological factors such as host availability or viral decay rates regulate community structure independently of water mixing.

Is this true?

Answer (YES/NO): NO